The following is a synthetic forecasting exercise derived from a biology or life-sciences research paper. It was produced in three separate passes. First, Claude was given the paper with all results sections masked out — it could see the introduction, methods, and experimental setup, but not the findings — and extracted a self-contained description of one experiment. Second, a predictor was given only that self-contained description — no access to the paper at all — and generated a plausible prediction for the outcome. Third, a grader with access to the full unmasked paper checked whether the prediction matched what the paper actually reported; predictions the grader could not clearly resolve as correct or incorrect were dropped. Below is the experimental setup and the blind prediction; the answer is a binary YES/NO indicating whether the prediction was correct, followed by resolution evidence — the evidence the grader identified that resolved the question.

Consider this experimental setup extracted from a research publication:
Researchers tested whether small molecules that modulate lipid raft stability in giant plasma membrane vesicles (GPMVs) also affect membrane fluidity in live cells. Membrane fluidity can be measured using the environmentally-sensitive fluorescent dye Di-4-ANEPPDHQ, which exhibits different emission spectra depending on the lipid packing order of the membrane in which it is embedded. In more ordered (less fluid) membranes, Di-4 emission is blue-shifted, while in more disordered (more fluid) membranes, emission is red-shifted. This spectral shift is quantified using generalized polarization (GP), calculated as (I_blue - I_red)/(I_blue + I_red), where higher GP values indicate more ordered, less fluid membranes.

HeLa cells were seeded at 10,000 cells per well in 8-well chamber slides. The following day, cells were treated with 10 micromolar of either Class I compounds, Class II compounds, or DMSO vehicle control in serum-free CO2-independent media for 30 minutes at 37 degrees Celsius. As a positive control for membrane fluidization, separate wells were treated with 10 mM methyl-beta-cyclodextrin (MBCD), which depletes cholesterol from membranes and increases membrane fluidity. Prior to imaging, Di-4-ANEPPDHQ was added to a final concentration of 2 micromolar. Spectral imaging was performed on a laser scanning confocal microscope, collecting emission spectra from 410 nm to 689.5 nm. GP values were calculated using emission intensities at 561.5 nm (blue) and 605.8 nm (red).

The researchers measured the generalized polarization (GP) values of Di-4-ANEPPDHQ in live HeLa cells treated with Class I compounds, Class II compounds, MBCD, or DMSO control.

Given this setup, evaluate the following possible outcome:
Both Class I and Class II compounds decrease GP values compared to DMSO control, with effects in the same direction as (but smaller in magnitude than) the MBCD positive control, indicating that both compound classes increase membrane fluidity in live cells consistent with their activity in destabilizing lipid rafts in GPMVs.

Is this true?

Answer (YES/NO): NO